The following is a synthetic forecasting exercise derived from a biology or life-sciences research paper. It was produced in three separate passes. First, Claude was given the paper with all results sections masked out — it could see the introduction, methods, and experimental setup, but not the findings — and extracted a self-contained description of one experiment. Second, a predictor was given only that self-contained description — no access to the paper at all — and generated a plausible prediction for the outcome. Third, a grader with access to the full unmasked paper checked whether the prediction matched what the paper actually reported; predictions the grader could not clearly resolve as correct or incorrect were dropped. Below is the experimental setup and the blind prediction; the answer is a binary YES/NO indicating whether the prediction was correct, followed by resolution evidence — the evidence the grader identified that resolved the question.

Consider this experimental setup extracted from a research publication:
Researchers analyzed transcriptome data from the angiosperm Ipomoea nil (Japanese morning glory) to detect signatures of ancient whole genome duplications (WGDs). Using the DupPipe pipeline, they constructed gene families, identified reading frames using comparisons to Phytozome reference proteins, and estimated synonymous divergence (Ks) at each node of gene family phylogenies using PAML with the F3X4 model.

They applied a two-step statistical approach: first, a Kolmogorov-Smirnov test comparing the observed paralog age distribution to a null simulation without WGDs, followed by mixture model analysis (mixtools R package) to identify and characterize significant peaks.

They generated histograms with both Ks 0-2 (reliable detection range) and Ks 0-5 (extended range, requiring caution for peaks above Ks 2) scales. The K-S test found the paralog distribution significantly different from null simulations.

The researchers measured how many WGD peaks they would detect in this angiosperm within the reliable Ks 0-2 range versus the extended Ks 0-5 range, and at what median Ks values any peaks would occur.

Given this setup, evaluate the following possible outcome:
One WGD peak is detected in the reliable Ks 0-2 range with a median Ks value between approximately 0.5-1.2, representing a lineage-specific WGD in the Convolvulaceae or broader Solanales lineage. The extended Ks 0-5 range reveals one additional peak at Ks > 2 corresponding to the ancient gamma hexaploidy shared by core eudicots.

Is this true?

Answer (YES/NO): YES